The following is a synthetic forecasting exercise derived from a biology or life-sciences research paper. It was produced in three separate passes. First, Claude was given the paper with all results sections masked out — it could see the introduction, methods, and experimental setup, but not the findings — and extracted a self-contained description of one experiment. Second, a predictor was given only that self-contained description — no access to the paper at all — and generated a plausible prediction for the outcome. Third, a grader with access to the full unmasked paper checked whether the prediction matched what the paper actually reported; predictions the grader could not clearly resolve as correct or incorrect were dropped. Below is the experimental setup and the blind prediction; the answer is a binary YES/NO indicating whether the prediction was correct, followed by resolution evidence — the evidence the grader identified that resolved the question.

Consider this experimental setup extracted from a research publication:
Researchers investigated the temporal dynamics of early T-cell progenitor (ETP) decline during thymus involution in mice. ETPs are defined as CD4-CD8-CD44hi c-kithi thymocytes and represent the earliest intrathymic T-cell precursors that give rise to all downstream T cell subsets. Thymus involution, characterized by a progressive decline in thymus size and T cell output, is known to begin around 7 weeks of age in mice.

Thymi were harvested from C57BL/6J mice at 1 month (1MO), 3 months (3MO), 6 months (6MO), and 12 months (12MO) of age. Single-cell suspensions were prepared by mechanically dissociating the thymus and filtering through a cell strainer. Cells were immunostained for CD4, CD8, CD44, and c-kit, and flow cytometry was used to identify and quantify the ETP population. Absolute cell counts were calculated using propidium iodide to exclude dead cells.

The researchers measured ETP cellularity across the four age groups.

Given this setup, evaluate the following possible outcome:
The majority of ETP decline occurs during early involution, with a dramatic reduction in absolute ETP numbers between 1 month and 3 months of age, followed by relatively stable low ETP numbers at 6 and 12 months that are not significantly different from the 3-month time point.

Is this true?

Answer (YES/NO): NO